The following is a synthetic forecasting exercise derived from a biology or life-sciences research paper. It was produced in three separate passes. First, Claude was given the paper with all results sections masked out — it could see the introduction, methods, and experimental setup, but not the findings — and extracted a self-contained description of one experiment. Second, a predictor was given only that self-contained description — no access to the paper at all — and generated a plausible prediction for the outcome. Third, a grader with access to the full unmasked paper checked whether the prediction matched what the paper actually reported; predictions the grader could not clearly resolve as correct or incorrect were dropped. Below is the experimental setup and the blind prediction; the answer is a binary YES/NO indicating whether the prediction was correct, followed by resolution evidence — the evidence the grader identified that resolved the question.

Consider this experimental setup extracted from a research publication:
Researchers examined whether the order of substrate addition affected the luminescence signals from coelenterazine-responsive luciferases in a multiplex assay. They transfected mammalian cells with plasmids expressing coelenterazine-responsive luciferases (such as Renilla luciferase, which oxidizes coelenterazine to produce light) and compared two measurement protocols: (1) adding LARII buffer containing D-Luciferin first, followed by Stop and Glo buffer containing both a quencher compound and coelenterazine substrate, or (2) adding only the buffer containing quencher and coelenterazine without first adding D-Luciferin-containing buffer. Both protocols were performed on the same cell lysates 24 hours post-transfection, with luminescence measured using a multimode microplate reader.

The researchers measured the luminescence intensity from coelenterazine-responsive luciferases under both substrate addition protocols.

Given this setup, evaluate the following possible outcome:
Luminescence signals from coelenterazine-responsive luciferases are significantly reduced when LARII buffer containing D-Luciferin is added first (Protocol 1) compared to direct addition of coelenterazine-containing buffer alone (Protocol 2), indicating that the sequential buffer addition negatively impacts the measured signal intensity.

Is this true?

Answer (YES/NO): NO